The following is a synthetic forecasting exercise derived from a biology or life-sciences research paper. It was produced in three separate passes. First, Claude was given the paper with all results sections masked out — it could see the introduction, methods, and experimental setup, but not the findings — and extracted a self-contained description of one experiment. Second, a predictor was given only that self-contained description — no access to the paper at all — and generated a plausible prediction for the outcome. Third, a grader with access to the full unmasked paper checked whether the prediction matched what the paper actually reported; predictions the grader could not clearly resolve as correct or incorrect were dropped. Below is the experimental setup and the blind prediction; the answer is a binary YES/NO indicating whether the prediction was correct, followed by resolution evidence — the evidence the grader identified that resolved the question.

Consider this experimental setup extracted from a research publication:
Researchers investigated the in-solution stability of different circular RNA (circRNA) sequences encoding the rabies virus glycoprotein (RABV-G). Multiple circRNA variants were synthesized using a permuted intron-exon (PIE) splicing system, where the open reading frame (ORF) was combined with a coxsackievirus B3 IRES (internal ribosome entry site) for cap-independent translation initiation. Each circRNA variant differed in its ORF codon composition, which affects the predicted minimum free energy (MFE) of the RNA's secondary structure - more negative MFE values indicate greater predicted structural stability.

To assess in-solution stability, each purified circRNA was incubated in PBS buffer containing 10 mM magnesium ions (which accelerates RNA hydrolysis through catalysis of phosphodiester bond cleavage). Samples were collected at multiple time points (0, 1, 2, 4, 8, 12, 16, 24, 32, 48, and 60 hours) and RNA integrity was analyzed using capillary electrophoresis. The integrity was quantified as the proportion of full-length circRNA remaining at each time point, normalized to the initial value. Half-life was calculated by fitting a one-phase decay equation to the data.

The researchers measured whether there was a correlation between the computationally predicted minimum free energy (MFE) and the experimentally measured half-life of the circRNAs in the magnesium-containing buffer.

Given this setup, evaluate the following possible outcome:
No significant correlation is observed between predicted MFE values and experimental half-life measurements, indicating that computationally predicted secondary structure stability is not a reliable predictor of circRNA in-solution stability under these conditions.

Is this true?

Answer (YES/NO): NO